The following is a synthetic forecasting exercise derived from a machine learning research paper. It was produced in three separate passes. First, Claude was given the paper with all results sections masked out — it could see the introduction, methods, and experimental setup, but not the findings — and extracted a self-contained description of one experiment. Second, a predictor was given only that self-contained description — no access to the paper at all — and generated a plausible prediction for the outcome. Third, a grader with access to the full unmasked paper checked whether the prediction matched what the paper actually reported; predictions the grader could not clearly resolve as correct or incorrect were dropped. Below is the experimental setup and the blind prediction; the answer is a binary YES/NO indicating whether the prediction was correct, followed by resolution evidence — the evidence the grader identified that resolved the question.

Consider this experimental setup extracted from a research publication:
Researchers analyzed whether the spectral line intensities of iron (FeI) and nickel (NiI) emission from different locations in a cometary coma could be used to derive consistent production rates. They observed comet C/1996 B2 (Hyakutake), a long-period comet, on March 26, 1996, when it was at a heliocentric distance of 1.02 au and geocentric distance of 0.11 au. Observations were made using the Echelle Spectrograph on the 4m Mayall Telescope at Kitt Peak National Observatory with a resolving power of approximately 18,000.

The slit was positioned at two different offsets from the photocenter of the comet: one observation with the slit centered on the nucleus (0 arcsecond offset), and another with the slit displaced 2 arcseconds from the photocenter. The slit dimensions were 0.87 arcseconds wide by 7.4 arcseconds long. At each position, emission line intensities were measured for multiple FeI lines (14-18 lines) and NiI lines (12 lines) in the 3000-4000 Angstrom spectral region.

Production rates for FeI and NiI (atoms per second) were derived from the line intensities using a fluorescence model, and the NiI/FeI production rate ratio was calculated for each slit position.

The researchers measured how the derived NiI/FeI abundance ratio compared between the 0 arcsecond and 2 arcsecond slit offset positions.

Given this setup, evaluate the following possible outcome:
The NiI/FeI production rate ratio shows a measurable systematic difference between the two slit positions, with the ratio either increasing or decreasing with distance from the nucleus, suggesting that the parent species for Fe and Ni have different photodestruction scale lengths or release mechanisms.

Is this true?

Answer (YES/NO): NO